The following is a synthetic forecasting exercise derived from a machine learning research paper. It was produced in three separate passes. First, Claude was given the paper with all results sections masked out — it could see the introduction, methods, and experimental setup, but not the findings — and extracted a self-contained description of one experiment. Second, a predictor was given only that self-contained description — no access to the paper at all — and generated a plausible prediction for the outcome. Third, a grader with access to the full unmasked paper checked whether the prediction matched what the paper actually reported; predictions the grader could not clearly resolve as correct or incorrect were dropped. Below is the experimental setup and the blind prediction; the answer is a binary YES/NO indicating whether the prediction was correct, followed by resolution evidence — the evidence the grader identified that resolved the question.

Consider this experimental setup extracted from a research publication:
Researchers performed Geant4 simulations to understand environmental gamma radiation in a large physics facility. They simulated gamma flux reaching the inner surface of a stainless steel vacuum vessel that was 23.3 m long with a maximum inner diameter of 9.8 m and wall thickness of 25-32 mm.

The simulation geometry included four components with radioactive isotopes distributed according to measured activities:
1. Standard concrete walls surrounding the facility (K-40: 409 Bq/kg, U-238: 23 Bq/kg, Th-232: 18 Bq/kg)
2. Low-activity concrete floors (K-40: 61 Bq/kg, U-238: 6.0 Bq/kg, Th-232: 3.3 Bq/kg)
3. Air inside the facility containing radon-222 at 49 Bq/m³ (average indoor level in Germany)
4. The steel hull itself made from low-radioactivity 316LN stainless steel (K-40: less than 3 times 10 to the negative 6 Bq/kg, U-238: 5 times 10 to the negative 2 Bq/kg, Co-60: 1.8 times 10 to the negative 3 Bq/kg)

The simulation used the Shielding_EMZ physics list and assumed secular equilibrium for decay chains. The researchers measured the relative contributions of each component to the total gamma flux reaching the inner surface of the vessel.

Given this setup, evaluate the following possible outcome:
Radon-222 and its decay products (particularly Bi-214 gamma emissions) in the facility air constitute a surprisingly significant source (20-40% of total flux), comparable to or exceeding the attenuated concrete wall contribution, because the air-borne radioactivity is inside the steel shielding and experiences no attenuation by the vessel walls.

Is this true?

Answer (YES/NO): NO